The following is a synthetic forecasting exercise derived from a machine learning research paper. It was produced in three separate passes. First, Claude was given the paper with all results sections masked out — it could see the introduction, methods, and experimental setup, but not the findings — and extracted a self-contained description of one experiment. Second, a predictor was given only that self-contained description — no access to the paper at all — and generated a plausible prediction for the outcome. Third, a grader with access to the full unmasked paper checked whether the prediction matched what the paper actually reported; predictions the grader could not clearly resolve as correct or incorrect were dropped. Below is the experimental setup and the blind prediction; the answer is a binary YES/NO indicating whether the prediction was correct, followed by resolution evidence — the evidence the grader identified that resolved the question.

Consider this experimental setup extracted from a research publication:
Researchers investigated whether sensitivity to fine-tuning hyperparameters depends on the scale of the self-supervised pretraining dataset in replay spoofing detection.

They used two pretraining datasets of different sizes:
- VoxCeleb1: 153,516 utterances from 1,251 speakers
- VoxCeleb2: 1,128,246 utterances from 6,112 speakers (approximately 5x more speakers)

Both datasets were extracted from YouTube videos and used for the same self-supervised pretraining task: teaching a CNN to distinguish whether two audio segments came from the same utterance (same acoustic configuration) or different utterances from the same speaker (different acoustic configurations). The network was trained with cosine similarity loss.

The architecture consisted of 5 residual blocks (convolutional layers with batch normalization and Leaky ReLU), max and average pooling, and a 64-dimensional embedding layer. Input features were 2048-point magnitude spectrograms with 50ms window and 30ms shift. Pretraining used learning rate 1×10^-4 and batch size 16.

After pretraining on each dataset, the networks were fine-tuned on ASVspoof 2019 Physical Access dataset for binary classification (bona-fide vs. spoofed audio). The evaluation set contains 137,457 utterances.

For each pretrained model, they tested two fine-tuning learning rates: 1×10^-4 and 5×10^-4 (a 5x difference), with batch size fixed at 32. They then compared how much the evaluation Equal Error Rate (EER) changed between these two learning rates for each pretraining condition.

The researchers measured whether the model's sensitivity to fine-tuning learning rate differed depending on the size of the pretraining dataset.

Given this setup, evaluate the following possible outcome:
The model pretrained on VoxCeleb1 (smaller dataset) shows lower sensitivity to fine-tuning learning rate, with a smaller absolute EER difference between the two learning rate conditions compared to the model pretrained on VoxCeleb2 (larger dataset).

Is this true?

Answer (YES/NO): NO